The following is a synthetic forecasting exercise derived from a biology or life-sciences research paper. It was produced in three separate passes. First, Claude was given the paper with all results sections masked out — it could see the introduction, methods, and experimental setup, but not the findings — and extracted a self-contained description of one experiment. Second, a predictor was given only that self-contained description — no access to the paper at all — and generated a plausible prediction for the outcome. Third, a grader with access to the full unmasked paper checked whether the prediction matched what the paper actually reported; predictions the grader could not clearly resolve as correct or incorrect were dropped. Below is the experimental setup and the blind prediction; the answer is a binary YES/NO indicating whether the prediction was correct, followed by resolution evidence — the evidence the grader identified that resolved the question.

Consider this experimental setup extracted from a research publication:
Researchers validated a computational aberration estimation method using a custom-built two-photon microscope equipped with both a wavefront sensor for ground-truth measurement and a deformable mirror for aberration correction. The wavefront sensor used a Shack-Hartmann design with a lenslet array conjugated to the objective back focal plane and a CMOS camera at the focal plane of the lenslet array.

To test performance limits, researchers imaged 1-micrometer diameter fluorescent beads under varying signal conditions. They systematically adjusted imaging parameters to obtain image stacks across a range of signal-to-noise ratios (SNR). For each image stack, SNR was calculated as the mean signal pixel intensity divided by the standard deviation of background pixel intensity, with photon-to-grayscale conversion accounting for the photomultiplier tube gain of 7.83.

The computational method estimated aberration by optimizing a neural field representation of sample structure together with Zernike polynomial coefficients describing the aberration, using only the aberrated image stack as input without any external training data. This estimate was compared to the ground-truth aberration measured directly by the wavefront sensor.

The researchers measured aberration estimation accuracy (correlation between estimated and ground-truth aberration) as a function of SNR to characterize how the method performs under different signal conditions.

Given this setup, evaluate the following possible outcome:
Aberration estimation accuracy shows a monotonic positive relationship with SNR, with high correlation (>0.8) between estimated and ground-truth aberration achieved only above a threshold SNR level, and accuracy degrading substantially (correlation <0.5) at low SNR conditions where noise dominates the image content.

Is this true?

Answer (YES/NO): NO